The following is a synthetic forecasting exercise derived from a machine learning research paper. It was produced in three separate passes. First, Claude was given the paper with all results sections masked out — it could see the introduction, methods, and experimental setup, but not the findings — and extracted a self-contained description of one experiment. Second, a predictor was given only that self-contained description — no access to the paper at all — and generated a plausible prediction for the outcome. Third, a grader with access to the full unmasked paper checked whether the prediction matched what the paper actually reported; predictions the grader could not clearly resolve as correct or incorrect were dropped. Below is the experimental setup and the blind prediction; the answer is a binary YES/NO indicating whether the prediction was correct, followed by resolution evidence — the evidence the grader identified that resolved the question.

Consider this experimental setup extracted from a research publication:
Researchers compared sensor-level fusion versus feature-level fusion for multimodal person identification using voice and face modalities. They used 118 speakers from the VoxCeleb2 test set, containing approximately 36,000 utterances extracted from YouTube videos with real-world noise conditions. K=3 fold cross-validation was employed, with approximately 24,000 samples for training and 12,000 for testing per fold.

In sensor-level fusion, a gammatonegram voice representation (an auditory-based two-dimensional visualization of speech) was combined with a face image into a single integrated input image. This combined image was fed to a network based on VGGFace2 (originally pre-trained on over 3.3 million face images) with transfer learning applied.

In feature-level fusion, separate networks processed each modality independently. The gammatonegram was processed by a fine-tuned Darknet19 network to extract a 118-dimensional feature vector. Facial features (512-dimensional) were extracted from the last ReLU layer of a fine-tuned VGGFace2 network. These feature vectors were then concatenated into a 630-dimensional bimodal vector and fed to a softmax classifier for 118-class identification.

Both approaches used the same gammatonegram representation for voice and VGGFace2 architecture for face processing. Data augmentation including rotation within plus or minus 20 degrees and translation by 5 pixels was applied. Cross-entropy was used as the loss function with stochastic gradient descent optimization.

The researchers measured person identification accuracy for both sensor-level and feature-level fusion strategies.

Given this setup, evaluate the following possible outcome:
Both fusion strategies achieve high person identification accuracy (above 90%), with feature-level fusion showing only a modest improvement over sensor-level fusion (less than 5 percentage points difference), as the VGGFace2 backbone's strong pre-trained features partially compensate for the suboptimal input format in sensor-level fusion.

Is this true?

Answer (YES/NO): YES